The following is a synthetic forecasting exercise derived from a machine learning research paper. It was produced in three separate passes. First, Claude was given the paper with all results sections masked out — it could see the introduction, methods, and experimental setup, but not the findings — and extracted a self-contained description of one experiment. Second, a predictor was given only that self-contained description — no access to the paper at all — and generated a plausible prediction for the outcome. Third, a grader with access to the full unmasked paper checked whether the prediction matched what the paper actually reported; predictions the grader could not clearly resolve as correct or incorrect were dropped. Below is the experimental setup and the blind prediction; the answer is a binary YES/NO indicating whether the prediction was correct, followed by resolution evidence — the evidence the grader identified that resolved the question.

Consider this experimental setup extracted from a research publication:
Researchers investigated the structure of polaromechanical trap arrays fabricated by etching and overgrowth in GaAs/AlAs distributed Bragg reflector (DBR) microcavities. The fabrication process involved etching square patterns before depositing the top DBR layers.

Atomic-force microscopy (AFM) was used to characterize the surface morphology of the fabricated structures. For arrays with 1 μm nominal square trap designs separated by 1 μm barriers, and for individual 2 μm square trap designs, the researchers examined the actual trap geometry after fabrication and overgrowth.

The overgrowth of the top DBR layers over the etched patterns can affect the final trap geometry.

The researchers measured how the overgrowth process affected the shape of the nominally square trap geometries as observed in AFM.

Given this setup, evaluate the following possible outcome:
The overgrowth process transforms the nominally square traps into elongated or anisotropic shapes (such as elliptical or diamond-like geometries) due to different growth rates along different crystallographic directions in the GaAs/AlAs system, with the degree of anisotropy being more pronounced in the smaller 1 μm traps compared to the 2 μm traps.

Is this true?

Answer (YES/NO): NO